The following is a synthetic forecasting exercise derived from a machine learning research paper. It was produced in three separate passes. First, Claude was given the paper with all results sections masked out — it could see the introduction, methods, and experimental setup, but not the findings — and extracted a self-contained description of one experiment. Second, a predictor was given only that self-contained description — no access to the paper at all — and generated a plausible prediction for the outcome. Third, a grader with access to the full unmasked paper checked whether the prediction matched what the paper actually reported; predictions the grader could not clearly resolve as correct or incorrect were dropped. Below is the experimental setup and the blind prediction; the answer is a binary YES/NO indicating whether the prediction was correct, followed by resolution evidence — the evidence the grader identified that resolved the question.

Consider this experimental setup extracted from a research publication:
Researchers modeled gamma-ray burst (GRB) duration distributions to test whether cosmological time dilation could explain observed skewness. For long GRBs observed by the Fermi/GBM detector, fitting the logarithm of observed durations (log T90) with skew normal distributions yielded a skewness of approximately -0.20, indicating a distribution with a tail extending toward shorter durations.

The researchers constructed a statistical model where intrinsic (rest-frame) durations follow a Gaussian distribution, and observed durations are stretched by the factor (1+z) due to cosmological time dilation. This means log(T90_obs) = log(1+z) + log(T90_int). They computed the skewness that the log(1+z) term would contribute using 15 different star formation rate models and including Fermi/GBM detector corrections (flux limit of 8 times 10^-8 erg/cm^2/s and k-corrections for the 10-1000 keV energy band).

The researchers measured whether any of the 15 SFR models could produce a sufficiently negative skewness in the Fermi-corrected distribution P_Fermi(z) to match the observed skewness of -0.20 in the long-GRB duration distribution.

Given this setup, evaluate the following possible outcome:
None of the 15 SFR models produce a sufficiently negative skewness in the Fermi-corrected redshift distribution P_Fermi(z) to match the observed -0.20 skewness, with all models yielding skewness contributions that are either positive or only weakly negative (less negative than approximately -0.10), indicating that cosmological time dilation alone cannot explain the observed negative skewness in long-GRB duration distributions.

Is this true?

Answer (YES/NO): NO